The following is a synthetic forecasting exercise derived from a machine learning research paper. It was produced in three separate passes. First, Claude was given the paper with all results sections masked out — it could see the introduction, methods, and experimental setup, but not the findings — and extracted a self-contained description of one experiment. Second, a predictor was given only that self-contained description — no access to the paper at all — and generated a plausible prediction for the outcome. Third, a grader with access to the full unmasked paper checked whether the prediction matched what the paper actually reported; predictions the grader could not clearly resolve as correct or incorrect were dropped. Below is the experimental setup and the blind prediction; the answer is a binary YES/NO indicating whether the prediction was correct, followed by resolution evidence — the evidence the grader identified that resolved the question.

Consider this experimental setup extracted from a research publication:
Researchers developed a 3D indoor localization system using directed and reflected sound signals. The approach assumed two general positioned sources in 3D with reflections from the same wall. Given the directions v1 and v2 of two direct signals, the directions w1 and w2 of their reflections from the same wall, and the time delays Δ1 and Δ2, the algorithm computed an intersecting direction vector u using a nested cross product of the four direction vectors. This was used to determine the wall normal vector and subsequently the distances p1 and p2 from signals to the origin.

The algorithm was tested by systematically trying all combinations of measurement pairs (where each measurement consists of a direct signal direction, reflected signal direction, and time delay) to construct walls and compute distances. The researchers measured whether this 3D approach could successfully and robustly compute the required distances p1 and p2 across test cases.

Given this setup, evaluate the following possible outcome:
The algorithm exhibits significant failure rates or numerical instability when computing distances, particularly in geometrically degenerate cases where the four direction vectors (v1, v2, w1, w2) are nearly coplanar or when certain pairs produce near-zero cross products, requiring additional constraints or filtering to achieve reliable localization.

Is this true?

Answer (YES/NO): NO